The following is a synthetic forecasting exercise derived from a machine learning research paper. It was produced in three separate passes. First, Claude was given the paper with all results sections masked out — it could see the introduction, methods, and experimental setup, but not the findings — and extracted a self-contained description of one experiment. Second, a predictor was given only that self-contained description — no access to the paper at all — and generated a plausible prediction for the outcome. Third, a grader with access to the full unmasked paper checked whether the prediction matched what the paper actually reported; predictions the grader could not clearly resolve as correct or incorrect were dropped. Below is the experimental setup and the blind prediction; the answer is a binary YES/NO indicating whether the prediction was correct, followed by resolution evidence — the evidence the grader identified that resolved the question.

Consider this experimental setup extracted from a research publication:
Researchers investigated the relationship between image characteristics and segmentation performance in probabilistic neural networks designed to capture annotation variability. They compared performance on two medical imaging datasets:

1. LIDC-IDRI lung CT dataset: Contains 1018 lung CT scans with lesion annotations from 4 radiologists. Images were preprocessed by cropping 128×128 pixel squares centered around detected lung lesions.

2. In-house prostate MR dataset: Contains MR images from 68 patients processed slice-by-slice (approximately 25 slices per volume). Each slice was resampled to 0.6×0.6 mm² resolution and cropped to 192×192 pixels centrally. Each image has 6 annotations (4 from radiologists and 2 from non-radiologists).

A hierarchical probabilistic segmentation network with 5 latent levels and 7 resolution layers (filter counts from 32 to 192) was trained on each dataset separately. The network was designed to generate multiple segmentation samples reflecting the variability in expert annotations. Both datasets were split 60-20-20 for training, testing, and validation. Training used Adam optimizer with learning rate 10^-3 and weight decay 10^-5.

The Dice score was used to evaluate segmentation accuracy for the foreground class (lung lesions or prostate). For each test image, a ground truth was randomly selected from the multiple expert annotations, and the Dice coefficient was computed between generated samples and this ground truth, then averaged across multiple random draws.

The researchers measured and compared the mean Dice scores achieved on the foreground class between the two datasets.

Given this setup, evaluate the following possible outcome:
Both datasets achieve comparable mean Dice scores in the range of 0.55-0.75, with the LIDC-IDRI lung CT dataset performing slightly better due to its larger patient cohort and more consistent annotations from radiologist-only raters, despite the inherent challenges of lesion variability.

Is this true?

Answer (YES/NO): NO